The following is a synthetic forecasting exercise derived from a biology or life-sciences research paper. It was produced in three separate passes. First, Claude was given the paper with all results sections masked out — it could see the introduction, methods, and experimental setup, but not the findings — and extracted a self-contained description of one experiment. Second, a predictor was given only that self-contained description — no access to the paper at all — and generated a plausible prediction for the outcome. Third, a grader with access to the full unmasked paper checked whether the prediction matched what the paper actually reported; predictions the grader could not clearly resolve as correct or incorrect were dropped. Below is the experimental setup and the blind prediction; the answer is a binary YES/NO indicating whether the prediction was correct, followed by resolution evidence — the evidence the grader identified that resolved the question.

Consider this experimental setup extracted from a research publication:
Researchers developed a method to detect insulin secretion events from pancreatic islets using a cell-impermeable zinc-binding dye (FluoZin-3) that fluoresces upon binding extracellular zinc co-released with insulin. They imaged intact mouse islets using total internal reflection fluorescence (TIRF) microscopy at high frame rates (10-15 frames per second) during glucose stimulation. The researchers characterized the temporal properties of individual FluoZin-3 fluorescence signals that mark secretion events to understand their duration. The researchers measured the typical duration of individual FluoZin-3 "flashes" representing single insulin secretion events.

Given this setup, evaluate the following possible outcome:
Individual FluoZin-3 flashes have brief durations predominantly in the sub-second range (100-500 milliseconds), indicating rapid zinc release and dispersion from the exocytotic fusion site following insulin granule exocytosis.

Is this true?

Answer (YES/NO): YES